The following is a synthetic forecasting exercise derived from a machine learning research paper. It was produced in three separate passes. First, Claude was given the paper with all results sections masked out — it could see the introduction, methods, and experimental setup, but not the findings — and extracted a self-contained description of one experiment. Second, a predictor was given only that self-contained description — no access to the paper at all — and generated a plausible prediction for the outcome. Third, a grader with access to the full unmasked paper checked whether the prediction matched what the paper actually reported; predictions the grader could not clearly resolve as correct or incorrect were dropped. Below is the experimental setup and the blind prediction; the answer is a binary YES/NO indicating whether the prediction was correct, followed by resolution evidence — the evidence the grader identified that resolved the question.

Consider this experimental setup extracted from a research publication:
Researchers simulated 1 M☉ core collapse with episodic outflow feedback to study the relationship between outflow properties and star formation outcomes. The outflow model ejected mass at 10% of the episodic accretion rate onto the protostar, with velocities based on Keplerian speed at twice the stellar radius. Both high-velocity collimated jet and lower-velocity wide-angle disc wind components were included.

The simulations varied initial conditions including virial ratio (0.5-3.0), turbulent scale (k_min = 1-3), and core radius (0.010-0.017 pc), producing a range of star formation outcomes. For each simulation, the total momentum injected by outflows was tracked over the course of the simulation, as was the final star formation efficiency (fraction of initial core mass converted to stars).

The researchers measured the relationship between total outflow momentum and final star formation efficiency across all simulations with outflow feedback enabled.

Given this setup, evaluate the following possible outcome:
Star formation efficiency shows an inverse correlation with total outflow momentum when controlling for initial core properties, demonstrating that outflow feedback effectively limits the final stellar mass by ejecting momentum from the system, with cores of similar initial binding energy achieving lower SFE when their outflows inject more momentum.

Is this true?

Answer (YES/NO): NO